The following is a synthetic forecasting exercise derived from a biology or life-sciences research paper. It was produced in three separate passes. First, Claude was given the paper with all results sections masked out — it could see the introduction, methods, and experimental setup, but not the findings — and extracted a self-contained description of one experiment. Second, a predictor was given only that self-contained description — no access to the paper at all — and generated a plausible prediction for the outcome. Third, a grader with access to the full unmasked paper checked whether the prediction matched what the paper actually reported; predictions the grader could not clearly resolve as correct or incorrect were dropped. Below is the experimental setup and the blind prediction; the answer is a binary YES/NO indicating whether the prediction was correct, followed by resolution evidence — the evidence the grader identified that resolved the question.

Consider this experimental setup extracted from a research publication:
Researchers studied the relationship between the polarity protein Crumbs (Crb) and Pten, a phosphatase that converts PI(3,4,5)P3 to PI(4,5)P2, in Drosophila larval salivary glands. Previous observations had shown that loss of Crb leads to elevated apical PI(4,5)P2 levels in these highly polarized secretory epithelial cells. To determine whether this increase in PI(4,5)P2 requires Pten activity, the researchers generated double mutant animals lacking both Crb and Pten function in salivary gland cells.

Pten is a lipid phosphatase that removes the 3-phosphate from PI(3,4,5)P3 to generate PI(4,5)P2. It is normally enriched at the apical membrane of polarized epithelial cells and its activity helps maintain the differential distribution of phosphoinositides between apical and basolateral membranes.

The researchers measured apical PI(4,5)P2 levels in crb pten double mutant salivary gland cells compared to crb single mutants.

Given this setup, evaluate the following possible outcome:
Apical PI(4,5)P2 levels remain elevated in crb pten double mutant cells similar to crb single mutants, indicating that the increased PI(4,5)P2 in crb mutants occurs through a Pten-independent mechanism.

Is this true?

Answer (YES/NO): NO